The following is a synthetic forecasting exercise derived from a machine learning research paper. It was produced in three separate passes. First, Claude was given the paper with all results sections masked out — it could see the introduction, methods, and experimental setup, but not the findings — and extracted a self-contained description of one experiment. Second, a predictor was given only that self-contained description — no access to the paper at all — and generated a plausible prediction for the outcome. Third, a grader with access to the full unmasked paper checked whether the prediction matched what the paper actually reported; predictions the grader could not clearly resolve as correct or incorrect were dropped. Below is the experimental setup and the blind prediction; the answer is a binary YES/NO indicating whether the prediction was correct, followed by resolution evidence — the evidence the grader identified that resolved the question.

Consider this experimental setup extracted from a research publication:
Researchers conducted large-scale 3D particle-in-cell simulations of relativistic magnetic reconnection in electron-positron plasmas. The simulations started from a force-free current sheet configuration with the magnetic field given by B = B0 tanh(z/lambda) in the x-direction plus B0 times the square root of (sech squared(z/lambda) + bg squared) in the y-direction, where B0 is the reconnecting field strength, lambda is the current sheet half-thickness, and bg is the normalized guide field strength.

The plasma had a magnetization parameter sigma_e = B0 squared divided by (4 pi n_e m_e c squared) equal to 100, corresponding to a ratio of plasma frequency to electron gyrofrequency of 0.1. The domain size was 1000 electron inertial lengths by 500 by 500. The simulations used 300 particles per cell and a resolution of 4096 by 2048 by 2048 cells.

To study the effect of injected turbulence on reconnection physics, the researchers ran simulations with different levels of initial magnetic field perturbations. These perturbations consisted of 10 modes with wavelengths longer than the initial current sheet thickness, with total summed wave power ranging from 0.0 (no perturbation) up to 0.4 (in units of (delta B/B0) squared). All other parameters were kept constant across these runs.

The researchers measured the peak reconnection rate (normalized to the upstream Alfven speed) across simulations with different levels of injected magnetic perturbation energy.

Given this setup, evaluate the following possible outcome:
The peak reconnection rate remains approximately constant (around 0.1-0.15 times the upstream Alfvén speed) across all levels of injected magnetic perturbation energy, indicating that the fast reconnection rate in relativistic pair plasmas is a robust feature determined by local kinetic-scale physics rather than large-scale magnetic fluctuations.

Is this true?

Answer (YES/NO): YES